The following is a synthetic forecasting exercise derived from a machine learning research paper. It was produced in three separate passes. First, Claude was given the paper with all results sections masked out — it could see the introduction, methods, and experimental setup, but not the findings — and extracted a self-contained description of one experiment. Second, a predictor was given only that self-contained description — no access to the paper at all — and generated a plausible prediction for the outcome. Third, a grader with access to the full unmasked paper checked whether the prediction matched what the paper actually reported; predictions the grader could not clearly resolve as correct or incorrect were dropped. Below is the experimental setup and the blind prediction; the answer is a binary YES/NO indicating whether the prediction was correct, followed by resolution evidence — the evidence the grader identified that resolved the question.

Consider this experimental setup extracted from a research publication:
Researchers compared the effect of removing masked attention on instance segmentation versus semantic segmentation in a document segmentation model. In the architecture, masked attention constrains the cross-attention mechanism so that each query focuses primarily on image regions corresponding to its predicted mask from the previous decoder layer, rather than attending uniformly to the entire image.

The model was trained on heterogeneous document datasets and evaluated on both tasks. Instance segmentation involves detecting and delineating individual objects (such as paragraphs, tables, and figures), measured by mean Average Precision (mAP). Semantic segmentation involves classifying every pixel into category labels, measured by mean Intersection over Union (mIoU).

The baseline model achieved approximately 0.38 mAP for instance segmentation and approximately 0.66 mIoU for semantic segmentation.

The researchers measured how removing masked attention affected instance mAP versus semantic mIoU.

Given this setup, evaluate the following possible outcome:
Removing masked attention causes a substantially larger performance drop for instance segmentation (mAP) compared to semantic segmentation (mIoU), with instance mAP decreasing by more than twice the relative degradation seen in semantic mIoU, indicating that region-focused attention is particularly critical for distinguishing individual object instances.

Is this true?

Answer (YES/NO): YES